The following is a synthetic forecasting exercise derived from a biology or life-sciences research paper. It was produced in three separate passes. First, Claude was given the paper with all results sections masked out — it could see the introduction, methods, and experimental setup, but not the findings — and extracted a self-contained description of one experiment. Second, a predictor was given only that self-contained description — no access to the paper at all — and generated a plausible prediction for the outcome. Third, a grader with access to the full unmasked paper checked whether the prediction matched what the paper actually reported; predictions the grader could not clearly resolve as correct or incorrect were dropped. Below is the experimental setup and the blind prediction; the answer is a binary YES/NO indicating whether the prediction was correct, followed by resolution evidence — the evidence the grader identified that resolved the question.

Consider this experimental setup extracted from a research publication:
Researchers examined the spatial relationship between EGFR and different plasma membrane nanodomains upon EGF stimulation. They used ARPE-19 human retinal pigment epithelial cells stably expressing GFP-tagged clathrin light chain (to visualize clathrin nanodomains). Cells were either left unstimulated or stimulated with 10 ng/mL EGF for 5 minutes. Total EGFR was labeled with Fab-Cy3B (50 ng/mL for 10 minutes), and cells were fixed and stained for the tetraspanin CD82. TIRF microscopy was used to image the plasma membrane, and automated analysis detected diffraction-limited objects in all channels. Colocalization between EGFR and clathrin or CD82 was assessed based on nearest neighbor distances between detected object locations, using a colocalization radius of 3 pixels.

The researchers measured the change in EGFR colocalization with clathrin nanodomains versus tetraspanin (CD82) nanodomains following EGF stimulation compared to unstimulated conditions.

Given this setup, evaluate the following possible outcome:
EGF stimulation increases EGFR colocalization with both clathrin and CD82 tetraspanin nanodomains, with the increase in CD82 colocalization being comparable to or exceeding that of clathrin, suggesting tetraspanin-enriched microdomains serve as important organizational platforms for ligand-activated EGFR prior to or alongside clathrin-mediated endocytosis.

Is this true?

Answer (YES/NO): NO